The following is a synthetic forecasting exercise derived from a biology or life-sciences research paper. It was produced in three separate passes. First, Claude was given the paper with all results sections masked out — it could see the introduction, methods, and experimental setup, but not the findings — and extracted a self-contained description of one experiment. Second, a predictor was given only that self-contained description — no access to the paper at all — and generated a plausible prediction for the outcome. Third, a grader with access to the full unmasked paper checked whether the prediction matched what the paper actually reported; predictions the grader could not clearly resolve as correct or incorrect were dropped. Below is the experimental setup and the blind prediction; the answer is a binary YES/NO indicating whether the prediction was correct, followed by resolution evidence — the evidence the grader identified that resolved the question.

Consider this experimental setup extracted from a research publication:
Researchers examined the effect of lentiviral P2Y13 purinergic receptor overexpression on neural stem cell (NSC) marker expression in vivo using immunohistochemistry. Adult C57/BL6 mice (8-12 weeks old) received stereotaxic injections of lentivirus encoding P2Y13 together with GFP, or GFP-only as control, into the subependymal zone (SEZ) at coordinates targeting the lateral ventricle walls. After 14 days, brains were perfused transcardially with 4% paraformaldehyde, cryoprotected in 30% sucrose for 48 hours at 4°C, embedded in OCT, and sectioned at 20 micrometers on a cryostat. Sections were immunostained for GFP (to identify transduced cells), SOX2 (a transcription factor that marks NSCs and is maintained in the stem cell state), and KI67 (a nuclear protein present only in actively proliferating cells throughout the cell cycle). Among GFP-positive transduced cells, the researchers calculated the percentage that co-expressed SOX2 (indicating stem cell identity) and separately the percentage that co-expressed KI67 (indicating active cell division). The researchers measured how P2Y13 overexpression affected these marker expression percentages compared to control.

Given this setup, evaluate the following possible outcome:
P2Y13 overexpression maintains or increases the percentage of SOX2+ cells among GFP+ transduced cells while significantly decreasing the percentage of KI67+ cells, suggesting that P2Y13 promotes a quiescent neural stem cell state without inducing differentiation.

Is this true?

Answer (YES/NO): NO